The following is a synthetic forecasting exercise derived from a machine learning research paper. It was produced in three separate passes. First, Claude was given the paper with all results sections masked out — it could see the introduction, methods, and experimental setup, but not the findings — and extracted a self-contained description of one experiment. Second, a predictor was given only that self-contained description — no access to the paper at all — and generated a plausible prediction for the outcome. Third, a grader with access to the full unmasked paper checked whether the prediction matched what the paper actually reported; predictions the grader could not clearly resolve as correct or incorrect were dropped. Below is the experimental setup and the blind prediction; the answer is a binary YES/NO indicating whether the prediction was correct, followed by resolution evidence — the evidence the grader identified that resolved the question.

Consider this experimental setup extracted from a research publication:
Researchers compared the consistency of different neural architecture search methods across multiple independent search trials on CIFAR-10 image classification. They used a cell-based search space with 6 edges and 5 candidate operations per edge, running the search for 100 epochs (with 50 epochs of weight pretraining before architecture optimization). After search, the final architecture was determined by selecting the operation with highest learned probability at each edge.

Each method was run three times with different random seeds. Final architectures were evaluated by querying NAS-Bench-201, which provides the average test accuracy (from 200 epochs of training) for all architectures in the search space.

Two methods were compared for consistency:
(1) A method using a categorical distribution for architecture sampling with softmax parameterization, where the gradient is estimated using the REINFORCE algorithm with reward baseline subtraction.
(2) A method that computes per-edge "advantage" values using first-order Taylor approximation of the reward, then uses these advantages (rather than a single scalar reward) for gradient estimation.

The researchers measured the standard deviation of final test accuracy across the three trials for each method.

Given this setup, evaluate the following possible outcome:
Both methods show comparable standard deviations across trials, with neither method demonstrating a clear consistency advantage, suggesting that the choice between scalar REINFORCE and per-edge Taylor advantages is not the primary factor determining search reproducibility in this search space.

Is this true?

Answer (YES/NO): NO